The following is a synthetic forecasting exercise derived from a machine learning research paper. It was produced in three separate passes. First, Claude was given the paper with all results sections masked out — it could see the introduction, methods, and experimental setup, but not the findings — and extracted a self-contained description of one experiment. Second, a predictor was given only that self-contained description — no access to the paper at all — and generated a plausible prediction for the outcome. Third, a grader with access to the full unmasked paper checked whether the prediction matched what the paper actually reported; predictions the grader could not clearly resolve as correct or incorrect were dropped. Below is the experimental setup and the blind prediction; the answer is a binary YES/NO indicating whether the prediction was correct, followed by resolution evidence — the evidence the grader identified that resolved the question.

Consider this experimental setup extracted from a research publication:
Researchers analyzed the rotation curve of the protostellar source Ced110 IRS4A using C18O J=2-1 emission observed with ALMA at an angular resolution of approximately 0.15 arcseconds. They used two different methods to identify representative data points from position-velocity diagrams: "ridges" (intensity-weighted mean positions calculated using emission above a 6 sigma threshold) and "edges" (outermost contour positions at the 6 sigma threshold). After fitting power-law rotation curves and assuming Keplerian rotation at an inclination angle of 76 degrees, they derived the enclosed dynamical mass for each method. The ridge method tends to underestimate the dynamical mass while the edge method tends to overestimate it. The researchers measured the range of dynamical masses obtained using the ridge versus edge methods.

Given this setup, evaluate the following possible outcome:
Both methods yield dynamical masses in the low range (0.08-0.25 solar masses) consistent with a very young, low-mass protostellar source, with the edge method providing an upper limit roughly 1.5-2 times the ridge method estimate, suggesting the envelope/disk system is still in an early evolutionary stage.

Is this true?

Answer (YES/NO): NO